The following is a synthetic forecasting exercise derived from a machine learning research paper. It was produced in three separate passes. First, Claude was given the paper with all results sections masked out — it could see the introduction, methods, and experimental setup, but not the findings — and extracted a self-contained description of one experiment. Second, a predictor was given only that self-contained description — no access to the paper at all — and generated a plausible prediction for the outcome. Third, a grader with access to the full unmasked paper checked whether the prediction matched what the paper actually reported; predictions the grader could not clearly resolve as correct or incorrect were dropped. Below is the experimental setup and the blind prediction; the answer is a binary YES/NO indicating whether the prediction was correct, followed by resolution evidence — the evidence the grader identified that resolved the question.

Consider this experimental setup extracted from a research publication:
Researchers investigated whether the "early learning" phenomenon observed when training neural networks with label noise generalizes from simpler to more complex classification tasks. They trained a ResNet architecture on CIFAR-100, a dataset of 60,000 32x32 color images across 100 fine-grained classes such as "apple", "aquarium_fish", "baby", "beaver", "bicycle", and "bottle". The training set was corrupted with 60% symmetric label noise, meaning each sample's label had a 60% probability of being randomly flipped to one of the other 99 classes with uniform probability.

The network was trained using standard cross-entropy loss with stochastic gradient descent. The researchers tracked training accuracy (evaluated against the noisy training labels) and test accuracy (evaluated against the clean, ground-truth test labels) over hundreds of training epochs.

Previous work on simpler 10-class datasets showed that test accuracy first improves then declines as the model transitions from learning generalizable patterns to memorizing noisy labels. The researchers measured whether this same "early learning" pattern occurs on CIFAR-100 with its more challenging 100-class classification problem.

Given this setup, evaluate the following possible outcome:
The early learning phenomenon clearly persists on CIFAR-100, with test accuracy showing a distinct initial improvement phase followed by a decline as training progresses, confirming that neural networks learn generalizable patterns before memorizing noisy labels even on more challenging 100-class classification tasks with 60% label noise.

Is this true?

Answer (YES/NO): YES